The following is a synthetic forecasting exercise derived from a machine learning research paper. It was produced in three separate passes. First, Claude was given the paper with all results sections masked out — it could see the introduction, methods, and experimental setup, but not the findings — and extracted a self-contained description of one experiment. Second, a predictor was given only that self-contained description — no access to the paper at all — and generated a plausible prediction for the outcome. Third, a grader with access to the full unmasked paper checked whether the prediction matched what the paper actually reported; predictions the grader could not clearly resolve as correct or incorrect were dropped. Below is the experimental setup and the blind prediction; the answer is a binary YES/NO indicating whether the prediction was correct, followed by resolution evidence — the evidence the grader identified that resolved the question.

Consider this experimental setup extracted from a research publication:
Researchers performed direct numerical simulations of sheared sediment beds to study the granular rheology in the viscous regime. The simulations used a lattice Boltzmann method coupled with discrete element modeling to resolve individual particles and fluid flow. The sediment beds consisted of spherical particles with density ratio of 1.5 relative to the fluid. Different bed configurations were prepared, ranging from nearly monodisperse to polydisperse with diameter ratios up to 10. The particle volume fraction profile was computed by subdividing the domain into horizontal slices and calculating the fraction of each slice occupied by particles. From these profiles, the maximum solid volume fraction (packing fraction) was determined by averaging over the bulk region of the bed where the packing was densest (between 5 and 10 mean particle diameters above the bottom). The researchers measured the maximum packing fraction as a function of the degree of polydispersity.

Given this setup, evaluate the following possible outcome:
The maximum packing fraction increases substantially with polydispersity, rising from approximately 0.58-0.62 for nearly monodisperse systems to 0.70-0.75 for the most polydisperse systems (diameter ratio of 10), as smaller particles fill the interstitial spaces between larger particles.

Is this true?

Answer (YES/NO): NO